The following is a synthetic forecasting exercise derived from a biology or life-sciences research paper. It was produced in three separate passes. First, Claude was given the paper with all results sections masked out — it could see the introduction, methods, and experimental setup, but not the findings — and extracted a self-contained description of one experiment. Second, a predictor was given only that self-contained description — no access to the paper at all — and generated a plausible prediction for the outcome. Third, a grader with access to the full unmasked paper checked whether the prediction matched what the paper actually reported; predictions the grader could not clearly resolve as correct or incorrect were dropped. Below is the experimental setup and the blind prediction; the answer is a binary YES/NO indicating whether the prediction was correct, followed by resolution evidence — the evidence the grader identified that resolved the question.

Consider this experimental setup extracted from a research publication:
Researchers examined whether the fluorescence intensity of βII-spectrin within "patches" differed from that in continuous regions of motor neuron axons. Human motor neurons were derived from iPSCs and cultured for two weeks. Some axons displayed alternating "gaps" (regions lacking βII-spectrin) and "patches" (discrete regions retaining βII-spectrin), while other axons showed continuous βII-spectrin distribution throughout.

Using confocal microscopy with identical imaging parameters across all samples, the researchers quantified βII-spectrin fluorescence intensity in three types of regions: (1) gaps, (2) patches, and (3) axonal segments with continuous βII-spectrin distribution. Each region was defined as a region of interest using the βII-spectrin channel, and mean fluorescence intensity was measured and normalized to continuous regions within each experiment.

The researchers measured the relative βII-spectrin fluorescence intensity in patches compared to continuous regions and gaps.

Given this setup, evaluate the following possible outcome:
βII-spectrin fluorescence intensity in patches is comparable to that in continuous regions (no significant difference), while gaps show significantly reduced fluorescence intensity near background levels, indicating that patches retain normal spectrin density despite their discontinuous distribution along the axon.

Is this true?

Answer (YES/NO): YES